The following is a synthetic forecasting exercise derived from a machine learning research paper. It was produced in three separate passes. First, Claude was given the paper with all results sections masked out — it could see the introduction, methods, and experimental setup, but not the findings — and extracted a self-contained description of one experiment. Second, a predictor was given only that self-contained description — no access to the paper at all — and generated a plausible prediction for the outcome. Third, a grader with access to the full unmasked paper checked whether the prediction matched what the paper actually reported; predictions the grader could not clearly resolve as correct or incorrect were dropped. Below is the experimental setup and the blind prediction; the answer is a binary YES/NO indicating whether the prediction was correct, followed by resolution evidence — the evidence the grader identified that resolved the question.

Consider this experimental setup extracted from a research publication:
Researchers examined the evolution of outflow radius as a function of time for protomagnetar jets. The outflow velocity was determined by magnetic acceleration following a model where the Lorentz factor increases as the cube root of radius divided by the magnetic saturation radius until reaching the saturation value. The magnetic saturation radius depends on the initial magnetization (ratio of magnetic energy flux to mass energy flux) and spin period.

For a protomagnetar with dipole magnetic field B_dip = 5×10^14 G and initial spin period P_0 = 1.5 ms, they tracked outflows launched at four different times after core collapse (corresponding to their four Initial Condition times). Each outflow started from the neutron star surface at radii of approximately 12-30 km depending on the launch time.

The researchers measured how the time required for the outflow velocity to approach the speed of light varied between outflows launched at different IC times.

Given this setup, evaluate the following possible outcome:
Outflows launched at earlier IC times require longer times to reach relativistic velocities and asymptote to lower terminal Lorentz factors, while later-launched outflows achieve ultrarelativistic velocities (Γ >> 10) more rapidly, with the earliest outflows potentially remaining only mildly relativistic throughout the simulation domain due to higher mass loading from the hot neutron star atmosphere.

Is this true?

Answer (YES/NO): NO